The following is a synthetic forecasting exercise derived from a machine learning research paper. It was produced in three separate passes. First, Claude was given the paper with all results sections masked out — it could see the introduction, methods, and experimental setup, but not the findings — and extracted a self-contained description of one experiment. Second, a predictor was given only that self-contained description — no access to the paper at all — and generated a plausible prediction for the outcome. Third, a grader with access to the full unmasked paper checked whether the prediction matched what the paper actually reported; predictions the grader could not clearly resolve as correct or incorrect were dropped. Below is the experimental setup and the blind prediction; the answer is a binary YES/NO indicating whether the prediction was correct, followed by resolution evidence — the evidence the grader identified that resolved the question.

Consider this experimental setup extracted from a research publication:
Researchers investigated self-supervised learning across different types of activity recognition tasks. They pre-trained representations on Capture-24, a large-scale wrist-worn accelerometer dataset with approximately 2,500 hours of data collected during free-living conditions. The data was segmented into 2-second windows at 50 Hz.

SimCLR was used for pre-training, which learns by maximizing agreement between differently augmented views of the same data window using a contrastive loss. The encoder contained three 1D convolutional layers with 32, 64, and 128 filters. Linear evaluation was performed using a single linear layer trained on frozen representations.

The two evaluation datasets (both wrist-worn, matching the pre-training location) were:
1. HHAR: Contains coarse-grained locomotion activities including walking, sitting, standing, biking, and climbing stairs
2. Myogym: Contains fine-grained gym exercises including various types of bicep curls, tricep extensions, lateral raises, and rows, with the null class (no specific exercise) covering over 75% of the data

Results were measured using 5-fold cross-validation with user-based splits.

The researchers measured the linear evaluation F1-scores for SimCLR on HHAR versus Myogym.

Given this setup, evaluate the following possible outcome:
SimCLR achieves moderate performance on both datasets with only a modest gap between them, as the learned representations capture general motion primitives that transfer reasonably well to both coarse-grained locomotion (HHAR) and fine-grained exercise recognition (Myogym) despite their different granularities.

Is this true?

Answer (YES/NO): NO